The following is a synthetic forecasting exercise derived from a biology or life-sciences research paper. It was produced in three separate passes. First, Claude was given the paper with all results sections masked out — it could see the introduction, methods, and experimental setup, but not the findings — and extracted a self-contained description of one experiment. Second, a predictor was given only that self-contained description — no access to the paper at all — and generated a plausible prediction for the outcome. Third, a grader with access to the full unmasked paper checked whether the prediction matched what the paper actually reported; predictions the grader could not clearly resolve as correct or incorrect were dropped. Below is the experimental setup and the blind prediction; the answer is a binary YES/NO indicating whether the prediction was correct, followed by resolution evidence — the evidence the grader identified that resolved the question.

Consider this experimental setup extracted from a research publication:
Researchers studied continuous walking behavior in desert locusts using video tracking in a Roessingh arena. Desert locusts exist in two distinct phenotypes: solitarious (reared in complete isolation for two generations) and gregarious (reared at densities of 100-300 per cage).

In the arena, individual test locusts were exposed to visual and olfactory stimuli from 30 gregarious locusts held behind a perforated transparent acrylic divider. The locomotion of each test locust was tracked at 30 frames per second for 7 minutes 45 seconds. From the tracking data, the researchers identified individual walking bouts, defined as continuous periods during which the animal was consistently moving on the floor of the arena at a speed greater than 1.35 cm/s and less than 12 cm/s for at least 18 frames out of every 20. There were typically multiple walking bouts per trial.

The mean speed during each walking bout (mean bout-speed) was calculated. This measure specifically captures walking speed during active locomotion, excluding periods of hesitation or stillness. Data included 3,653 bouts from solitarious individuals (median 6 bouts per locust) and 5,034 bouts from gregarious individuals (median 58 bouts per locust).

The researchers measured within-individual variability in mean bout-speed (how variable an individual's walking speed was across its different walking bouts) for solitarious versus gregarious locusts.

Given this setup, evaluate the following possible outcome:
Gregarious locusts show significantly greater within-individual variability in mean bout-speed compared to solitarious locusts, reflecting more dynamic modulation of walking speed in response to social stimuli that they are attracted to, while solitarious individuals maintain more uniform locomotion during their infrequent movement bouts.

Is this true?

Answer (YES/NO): NO